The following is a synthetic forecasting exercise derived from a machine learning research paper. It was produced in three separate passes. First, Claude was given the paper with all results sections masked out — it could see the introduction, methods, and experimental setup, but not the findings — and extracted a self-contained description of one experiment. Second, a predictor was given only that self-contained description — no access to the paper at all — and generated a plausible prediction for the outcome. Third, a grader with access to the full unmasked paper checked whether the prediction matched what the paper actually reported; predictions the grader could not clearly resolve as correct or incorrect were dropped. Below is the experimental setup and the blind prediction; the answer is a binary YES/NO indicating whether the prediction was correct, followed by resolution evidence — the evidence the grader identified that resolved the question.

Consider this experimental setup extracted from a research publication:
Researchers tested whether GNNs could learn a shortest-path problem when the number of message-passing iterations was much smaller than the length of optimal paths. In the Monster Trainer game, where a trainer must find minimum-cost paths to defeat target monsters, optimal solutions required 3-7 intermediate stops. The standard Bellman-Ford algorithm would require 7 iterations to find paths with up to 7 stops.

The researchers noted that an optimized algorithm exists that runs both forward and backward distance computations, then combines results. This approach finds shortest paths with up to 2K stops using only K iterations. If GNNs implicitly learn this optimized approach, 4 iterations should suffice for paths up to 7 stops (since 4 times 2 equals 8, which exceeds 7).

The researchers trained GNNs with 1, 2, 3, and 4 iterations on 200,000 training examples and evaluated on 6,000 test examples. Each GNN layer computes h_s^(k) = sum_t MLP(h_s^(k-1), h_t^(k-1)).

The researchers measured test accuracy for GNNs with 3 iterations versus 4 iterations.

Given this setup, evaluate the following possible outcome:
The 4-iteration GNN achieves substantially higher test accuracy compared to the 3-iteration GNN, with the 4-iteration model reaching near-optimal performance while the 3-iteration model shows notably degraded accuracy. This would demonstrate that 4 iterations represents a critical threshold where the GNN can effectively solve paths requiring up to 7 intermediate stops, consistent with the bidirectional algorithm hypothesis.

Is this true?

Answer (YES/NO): YES